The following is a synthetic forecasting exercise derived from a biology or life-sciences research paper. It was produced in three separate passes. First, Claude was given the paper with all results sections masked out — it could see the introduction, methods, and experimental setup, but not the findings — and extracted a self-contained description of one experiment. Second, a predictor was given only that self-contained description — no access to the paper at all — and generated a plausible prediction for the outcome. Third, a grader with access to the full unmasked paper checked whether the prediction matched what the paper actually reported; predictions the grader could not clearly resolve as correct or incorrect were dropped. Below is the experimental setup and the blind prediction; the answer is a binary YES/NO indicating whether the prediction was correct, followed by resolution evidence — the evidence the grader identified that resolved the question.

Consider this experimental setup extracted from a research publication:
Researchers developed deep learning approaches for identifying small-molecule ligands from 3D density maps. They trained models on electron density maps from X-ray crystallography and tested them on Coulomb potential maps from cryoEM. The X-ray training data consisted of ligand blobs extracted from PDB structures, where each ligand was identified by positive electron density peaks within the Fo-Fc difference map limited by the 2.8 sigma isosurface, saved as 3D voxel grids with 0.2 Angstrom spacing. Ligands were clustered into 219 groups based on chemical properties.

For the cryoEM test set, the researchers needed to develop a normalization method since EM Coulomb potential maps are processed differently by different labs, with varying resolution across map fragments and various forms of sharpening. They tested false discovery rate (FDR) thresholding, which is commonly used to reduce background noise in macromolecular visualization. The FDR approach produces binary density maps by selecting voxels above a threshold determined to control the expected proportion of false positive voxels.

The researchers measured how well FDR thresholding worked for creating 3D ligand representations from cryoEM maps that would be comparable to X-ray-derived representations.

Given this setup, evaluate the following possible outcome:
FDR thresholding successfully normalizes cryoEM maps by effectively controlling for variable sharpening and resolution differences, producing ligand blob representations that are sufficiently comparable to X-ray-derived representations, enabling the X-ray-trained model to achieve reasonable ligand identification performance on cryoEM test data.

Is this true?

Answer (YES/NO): NO